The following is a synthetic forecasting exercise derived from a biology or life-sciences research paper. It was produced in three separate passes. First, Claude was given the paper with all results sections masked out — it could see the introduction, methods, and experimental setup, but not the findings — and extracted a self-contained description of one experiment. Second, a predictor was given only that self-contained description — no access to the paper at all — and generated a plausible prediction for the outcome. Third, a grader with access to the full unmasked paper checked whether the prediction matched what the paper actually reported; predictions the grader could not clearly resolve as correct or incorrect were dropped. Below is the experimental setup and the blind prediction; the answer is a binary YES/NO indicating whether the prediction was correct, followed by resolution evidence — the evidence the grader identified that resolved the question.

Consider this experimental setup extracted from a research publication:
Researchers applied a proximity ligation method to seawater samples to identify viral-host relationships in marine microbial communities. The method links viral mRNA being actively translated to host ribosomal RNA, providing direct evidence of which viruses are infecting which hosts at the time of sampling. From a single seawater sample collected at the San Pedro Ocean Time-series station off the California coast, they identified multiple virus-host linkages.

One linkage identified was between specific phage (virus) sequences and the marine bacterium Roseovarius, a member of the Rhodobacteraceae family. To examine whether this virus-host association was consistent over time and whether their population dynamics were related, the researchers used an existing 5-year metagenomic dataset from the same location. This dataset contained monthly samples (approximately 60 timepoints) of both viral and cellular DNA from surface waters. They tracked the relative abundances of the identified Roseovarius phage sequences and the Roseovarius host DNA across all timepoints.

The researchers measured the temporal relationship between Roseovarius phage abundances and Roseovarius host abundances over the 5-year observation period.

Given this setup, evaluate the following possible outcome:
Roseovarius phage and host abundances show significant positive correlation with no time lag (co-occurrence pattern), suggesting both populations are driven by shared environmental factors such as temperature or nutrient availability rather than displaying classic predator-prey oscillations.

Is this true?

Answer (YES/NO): NO